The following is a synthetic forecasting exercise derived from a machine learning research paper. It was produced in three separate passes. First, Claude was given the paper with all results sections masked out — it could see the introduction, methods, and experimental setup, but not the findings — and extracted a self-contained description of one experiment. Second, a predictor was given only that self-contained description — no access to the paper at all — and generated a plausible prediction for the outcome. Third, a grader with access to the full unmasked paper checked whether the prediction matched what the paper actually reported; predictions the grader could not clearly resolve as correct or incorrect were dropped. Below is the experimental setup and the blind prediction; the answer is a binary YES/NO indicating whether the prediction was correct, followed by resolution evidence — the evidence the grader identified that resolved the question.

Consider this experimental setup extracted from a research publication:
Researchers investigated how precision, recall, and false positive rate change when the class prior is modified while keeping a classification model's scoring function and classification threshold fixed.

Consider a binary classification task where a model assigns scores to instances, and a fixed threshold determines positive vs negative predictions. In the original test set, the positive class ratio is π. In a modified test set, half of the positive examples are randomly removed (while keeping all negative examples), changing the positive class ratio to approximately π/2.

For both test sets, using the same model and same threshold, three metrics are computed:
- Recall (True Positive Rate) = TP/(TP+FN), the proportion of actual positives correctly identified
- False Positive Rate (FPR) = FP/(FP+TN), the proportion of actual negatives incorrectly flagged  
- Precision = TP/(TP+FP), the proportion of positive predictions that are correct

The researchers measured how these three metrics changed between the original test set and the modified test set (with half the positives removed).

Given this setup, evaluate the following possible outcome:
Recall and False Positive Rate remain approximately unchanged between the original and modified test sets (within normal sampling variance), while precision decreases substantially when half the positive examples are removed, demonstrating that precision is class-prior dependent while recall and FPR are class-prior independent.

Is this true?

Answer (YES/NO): YES